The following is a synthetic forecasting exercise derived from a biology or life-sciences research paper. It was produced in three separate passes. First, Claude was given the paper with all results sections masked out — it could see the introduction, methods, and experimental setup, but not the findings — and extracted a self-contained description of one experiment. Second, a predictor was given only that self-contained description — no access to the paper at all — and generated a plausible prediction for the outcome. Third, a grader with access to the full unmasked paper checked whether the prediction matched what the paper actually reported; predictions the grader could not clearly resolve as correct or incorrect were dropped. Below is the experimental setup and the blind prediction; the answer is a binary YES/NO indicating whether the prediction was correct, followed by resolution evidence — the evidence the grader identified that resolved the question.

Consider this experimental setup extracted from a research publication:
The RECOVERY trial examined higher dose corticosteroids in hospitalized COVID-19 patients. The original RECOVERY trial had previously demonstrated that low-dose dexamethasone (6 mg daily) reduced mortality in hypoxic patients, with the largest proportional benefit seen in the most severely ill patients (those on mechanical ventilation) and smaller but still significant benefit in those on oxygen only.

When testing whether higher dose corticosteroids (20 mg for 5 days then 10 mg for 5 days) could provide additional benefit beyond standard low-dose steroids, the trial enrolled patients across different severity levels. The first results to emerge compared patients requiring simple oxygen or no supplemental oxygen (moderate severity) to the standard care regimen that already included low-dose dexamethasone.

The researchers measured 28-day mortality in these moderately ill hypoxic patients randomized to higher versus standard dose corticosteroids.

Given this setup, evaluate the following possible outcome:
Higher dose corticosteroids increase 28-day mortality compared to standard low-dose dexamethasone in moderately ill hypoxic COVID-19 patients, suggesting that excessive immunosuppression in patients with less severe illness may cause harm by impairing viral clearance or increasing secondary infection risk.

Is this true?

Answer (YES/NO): YES